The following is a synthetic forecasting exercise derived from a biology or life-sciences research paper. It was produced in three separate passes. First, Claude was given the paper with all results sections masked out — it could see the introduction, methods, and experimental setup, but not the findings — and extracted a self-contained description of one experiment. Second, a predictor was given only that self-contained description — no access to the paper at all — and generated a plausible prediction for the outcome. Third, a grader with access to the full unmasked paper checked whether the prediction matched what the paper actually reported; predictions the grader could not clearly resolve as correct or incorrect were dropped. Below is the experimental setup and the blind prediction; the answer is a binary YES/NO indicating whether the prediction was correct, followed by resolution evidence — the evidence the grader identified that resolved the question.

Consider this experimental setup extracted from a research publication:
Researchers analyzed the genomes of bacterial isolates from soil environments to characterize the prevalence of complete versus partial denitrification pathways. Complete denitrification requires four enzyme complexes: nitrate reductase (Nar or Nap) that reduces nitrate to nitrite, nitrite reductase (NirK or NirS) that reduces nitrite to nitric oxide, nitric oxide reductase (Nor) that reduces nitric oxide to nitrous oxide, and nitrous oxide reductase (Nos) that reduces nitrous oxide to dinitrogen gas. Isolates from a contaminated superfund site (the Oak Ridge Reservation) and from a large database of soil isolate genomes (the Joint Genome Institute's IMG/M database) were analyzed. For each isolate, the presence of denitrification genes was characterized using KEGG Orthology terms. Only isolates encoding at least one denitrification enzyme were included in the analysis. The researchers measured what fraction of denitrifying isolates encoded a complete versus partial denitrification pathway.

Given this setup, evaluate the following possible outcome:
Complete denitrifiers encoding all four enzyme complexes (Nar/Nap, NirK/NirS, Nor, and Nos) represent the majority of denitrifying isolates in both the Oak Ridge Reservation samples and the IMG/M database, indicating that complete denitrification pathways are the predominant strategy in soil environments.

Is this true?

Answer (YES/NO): NO